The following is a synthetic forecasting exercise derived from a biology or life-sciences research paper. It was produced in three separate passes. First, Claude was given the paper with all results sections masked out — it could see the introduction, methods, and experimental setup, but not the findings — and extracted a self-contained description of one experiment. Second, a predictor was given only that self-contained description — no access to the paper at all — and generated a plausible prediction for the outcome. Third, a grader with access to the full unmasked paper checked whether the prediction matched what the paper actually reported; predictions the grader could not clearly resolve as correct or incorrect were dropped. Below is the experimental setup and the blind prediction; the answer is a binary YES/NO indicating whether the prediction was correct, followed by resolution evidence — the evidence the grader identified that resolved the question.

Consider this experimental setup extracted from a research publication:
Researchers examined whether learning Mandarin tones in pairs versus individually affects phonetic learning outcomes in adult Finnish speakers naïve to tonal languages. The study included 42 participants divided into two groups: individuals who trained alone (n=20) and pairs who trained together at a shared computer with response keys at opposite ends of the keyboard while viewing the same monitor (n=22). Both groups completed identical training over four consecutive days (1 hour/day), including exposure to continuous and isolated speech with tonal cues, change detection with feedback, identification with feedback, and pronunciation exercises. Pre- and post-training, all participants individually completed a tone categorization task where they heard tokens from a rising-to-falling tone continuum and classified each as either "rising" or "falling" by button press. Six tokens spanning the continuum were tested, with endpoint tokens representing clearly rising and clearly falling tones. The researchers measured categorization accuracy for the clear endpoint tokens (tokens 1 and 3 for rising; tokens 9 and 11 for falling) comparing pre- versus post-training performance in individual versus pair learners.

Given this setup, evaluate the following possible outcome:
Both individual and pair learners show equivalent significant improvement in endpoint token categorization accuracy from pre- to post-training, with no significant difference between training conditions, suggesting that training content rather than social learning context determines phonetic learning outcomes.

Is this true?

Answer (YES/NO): NO